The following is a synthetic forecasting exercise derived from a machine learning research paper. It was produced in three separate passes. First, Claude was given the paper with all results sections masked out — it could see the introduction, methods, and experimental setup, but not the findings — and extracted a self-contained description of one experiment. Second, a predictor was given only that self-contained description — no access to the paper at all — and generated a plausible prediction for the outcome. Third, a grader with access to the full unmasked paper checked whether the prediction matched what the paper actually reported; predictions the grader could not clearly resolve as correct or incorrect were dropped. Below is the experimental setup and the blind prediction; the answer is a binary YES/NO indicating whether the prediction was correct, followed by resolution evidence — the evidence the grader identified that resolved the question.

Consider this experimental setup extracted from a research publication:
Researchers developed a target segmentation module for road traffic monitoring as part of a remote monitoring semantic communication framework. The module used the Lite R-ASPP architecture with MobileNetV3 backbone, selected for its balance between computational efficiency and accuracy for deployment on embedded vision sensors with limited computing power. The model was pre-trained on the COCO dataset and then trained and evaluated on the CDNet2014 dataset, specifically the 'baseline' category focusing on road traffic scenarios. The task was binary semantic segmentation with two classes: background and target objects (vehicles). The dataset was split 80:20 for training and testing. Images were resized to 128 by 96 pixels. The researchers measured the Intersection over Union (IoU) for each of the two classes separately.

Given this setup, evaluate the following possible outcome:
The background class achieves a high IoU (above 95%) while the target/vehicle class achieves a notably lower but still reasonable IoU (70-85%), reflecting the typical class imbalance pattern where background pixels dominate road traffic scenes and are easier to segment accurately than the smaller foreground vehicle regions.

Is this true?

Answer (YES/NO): NO